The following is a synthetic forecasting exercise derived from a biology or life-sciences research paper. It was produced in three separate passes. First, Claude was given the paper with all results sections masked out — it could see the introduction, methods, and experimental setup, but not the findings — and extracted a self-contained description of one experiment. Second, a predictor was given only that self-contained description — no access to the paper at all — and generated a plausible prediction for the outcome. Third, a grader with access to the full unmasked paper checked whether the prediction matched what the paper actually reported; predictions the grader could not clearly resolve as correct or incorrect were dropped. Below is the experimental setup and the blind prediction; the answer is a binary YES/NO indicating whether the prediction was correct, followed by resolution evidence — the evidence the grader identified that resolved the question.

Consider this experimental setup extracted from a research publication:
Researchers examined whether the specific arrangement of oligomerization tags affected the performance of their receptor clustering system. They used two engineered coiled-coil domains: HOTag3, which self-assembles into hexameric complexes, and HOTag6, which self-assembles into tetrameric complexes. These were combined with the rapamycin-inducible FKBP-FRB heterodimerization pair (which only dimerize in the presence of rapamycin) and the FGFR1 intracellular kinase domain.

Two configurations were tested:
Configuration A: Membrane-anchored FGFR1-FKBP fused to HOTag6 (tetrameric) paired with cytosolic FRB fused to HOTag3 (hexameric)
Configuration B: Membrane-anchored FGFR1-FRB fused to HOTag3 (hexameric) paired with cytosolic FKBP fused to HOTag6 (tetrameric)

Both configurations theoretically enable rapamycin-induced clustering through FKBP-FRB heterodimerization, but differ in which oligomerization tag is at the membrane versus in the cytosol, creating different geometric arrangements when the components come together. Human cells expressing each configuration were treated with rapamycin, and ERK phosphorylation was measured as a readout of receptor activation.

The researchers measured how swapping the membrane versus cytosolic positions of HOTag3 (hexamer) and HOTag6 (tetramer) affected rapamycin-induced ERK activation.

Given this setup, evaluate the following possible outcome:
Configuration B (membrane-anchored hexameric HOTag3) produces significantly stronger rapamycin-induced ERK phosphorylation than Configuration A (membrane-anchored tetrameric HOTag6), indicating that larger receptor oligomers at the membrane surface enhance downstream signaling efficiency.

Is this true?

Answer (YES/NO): NO